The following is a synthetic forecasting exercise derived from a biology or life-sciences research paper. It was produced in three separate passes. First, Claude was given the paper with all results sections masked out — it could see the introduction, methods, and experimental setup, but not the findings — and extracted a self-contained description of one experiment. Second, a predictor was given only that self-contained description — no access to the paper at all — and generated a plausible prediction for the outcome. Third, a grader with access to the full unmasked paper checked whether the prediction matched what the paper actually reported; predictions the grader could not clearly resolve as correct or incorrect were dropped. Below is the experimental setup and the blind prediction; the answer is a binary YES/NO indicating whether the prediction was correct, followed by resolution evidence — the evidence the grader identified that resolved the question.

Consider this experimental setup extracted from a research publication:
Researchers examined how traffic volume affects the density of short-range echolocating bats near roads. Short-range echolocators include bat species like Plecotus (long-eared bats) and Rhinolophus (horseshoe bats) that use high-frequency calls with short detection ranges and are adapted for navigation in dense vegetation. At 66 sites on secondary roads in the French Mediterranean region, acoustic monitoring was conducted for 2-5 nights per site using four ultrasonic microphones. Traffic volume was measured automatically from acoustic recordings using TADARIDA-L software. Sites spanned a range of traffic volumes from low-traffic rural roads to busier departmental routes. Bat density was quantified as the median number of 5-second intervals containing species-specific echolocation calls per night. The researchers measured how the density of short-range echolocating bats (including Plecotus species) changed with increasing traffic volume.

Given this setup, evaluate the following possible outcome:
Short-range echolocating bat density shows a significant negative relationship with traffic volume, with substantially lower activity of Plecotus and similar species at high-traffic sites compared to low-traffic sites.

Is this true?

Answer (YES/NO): YES